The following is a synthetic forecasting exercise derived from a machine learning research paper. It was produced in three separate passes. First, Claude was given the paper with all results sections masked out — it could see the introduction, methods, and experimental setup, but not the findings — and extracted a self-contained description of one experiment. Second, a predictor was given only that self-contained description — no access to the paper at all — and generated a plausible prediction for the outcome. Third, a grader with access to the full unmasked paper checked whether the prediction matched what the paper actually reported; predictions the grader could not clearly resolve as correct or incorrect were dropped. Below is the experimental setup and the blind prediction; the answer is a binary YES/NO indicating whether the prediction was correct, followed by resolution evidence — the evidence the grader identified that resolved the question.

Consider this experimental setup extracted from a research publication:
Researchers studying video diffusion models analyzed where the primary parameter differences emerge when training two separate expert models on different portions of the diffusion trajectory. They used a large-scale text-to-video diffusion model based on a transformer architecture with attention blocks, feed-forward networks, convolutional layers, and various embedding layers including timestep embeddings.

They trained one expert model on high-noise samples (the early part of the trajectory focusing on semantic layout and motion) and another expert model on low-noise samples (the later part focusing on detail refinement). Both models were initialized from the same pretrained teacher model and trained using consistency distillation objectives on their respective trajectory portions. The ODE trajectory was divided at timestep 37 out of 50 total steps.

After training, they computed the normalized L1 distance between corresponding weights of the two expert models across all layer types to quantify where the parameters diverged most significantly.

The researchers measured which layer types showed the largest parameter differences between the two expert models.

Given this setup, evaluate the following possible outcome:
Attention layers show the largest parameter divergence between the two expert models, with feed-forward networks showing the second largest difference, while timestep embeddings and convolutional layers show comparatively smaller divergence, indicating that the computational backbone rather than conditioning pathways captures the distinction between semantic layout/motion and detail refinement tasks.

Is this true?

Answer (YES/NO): NO